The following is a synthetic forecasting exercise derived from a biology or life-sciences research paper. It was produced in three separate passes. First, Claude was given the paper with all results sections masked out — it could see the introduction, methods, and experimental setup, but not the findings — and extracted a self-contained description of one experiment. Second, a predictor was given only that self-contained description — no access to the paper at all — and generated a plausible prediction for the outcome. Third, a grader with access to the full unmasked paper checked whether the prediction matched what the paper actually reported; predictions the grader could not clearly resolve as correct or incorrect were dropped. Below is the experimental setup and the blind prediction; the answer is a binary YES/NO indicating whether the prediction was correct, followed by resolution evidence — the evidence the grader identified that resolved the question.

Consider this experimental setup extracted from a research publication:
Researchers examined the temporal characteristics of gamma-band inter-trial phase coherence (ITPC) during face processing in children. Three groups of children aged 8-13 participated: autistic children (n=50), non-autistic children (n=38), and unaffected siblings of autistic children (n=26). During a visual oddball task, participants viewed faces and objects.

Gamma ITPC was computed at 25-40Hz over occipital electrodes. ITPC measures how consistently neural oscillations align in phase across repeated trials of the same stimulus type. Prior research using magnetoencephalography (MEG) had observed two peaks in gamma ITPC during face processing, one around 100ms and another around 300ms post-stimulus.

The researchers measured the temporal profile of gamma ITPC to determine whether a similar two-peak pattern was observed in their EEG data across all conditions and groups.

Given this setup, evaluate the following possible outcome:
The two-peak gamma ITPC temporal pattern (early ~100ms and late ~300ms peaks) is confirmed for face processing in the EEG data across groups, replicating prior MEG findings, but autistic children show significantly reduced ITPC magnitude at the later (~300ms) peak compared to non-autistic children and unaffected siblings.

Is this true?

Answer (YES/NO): NO